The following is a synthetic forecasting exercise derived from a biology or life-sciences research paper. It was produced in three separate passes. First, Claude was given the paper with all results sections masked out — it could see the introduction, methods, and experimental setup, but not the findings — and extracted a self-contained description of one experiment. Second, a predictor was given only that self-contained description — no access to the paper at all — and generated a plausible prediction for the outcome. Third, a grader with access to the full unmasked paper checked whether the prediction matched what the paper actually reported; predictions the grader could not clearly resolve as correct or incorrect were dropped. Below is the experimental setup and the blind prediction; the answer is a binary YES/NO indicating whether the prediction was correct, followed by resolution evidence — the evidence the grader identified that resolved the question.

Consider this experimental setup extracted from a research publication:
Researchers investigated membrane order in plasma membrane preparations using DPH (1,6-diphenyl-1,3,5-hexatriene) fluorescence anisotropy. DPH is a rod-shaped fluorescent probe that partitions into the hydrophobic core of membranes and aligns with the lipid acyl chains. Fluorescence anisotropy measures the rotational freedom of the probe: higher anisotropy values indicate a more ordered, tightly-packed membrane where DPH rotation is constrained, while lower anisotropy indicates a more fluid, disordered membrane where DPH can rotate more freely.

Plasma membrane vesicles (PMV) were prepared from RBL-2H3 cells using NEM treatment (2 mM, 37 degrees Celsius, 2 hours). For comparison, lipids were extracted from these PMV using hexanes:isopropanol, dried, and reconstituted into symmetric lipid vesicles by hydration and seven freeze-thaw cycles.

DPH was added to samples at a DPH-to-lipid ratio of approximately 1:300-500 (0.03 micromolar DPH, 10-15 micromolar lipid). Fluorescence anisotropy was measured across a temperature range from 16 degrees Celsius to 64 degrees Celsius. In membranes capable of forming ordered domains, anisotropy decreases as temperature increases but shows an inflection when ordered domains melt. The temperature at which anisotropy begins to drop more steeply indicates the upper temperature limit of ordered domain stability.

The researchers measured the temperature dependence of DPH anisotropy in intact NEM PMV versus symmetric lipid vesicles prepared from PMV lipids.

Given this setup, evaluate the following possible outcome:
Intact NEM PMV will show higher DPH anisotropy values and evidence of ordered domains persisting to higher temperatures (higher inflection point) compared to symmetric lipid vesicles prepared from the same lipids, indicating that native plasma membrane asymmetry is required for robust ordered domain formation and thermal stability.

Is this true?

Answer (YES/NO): NO